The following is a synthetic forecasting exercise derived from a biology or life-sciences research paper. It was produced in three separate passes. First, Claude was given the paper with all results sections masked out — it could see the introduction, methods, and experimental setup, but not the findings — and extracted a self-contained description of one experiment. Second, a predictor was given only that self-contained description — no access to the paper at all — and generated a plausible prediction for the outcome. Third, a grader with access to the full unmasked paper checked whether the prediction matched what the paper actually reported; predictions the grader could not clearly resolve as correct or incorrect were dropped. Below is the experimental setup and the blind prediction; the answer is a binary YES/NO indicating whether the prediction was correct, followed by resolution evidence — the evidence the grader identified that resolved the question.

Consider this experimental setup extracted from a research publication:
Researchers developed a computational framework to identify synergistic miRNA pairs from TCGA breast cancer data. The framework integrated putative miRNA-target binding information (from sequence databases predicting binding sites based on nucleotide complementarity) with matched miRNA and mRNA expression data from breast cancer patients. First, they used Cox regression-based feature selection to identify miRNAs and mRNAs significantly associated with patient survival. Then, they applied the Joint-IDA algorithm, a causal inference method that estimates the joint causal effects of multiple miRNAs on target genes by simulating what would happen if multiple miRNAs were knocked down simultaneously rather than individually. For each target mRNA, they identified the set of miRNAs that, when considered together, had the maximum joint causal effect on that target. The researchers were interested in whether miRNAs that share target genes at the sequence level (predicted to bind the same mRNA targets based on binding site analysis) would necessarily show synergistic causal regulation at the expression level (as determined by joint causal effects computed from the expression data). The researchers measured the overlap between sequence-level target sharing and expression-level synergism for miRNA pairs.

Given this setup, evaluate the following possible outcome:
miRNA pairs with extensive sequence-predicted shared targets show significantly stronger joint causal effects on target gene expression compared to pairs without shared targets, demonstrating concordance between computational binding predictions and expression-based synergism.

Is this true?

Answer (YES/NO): NO